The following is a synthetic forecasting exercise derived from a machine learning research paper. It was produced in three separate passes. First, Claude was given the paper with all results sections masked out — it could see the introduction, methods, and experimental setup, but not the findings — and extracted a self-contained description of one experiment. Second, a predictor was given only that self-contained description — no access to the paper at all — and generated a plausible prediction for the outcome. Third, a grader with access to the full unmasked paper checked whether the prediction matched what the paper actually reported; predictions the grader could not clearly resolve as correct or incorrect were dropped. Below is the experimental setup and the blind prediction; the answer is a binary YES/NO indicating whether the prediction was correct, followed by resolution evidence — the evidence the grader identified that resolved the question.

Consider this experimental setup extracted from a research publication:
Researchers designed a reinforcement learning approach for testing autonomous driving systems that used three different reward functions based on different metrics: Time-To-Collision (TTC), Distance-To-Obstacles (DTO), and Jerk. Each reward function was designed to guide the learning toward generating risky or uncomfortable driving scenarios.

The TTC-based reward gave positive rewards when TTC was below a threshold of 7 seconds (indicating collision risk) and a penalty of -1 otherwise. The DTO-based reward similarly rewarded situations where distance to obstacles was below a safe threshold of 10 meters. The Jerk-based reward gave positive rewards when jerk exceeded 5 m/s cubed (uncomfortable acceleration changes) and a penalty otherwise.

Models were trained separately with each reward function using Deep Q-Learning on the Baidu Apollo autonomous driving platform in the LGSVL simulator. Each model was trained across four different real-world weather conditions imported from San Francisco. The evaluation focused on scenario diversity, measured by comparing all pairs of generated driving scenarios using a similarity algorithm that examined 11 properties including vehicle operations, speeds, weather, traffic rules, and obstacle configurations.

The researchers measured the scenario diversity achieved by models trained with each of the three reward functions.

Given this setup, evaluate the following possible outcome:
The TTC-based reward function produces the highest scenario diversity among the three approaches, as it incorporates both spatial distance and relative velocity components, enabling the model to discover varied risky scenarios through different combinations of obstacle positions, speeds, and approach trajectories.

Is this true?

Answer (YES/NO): NO